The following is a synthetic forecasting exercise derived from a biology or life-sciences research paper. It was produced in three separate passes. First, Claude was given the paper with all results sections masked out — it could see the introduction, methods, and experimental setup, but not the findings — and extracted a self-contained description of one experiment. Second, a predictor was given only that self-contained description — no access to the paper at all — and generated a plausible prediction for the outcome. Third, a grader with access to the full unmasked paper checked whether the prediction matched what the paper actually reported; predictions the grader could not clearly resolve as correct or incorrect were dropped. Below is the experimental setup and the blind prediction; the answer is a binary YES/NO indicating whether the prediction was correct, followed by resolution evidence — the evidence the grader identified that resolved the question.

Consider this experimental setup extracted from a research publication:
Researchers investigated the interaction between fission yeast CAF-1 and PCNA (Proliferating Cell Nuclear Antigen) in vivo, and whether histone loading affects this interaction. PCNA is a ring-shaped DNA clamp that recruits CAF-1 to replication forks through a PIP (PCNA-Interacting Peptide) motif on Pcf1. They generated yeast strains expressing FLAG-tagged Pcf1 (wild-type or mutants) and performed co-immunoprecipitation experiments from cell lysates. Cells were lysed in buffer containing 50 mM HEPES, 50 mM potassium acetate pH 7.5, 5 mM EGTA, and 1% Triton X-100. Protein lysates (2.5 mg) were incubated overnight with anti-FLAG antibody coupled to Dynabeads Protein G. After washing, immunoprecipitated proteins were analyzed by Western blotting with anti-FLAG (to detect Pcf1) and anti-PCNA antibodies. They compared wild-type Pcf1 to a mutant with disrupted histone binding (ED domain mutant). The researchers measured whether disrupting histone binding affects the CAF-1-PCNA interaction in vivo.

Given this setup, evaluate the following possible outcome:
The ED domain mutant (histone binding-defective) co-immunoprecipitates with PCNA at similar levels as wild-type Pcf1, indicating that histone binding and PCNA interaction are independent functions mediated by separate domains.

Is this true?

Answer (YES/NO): NO